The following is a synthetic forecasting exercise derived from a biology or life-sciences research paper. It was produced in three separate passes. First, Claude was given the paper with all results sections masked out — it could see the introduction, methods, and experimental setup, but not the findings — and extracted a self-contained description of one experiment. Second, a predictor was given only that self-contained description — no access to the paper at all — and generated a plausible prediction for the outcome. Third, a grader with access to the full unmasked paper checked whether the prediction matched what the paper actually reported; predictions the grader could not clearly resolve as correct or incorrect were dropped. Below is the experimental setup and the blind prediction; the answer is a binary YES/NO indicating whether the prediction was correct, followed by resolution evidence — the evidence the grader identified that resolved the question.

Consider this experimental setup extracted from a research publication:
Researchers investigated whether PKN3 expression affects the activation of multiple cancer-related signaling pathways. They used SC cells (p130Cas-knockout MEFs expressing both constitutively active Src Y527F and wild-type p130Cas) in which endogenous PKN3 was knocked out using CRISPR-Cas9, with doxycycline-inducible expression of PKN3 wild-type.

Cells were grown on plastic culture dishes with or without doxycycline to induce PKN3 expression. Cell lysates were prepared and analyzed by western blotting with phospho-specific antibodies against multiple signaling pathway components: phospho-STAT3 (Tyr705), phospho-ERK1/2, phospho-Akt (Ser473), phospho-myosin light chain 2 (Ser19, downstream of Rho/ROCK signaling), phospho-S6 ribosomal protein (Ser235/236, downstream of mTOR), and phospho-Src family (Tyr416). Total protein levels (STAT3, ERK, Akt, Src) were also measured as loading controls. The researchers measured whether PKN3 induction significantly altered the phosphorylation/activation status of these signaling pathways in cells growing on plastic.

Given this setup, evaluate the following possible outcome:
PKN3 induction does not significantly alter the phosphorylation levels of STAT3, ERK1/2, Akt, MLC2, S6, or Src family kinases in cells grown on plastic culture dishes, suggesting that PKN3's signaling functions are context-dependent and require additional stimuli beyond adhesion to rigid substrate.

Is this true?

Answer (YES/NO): NO